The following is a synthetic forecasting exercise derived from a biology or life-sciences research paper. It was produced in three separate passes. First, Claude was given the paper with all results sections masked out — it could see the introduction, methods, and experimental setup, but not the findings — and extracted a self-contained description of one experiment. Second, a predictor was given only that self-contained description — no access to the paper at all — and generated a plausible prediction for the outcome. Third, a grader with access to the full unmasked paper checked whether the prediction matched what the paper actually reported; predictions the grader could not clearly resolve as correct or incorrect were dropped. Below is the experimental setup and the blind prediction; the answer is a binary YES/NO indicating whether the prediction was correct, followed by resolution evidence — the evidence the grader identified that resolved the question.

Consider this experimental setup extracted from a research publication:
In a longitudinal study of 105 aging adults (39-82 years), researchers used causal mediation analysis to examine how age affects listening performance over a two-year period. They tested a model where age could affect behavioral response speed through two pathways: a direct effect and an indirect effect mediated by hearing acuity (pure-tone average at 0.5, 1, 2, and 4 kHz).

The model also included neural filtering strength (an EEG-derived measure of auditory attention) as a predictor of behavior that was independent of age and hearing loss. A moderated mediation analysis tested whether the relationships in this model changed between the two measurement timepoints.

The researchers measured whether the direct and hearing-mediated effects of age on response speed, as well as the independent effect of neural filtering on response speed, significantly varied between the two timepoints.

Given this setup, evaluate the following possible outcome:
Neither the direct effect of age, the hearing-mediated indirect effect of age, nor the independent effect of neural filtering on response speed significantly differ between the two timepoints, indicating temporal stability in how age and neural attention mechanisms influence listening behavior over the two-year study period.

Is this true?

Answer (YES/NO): YES